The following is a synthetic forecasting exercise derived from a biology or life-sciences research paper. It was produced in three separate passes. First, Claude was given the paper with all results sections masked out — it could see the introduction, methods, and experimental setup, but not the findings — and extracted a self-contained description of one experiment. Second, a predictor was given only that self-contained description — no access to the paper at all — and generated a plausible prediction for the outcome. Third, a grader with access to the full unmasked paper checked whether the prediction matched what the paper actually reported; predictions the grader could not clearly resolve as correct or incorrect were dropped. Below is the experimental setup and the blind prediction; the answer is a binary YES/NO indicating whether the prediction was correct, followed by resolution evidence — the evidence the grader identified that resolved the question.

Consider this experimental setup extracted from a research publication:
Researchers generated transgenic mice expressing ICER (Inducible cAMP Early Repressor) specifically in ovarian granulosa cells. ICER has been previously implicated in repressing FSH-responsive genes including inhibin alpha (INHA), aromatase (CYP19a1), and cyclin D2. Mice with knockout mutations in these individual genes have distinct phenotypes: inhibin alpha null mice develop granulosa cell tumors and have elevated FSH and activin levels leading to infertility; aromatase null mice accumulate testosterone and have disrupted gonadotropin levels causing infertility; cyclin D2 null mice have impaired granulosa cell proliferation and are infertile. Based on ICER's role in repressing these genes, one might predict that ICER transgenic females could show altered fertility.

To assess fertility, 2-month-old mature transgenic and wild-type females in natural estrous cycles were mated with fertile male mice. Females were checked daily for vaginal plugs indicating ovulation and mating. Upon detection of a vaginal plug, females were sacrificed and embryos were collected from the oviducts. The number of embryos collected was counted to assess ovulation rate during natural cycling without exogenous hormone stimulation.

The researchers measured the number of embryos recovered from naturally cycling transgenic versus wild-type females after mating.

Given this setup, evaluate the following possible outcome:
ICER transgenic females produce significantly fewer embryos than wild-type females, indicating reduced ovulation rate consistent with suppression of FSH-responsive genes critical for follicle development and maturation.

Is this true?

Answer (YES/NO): NO